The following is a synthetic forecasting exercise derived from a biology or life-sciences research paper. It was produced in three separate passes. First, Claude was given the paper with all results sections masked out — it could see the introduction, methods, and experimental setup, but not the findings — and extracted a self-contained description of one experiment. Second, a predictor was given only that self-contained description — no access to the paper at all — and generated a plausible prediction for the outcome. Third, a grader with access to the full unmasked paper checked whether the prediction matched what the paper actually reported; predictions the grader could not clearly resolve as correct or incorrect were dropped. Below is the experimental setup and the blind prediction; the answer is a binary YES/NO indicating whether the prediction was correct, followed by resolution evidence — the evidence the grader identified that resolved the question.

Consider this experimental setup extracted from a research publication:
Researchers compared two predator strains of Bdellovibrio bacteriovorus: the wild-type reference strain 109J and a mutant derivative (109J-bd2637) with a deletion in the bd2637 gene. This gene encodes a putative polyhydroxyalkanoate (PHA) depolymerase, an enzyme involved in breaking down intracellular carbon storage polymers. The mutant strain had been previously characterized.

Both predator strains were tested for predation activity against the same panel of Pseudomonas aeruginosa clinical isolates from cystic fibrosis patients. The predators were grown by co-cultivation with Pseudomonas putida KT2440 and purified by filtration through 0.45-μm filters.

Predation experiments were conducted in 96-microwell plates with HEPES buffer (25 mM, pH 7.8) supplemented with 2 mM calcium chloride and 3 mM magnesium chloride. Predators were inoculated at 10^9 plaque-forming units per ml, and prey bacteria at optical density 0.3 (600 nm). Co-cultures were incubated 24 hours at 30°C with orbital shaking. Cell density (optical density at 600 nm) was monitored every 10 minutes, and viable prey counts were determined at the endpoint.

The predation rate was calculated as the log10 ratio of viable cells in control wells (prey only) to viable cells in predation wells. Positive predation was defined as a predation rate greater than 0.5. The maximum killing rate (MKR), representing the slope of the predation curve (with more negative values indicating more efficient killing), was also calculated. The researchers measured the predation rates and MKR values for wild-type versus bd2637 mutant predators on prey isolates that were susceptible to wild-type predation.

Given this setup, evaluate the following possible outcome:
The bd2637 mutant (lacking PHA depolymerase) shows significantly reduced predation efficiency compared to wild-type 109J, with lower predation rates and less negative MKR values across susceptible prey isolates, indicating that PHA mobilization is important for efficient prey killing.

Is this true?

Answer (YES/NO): NO